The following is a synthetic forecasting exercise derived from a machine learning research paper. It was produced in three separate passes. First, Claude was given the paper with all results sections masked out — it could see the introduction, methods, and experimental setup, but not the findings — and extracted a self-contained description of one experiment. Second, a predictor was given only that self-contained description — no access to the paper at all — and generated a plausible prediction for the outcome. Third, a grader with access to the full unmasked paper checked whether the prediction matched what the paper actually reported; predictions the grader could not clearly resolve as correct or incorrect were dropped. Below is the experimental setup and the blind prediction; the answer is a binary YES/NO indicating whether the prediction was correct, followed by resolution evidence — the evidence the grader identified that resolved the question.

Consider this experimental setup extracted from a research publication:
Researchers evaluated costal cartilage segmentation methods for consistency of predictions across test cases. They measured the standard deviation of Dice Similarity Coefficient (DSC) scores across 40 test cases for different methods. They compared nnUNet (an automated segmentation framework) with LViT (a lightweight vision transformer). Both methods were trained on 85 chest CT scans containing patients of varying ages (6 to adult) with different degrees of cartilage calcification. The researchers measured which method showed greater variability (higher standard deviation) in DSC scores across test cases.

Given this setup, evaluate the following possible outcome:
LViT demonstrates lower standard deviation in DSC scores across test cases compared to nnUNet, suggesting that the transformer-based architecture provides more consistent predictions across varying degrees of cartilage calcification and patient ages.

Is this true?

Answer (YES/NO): YES